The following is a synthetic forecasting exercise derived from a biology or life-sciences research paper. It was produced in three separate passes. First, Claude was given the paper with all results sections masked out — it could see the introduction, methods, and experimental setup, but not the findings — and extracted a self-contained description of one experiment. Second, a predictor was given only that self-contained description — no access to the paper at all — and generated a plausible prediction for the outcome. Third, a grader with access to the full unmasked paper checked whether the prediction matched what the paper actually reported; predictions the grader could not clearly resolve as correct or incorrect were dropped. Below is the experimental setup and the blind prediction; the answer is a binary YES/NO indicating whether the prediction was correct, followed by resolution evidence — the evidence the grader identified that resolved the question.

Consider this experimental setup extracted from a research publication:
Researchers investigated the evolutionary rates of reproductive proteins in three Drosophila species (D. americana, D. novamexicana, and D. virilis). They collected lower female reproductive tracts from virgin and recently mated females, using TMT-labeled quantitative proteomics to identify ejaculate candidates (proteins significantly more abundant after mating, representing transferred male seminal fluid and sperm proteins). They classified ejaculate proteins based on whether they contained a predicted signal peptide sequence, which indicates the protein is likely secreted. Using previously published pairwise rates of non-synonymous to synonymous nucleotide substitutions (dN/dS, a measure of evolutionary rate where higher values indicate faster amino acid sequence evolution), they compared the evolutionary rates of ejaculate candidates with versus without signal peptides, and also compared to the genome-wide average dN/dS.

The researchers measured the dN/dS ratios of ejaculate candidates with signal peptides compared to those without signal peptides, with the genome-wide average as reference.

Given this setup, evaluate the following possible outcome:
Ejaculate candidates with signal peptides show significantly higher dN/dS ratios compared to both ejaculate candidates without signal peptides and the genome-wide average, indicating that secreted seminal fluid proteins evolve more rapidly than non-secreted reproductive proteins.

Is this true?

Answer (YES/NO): YES